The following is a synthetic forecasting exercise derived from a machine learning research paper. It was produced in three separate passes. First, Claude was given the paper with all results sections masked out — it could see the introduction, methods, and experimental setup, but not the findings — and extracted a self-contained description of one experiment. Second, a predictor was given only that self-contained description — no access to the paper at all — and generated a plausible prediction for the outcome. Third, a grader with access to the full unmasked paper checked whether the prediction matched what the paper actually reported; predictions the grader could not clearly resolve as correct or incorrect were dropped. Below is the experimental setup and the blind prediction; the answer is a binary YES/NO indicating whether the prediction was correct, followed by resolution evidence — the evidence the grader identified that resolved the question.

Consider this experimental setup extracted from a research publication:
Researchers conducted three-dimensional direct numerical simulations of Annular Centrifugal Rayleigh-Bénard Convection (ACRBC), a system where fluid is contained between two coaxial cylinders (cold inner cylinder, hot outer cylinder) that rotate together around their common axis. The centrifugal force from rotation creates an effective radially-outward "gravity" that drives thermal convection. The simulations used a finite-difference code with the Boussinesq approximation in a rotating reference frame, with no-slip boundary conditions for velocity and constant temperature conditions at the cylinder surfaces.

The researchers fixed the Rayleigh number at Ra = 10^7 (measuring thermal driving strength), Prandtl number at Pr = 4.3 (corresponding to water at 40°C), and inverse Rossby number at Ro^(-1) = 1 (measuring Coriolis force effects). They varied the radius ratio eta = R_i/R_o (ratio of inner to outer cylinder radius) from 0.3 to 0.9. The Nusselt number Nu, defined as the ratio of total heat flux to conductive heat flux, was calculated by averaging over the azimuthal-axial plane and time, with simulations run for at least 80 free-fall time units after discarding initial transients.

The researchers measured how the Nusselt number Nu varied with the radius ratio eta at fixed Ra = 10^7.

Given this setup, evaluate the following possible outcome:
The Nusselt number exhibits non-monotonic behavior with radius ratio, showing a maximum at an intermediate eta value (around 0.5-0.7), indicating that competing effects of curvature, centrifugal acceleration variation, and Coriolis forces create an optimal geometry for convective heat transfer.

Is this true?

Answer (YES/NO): NO